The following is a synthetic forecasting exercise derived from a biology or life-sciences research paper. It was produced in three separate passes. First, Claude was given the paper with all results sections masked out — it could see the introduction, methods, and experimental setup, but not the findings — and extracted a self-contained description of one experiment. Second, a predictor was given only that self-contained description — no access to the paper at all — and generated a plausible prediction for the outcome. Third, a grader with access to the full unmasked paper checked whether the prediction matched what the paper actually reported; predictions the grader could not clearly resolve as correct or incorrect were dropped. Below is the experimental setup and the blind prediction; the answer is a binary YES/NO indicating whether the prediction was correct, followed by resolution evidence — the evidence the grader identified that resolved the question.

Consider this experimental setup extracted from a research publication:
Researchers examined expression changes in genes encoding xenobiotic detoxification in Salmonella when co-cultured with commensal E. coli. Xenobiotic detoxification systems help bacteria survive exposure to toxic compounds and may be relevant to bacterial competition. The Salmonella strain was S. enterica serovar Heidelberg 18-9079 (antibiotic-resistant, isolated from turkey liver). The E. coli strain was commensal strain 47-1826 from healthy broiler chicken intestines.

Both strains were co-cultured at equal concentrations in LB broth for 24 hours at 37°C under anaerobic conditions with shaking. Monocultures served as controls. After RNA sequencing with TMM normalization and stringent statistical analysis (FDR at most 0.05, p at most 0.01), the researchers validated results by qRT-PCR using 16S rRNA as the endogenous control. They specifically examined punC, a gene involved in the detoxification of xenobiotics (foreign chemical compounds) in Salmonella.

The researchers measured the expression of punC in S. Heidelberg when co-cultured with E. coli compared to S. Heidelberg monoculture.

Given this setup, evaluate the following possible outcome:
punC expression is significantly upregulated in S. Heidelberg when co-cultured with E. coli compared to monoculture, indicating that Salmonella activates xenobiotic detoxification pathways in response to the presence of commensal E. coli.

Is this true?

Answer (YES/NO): NO